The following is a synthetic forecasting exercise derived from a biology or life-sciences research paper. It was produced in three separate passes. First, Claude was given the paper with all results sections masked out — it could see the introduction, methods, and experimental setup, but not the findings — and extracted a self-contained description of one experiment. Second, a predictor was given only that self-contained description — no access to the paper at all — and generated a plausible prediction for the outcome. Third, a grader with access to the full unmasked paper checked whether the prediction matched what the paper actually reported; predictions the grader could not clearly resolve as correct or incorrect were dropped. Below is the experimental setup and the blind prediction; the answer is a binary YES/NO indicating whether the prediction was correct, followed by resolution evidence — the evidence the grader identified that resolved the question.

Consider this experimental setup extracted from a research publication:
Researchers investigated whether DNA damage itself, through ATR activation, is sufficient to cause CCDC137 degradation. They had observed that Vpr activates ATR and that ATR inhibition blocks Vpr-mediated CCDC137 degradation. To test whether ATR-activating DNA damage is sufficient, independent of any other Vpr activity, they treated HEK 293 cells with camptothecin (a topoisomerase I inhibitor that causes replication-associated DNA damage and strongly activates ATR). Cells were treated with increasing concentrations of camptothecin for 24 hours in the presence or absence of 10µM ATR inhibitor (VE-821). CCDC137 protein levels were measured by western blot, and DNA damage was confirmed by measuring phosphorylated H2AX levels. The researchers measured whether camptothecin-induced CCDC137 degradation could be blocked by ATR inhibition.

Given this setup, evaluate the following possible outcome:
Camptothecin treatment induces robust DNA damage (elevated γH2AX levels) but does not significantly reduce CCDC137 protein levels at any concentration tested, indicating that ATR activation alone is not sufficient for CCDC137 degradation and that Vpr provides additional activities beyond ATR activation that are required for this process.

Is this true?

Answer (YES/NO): NO